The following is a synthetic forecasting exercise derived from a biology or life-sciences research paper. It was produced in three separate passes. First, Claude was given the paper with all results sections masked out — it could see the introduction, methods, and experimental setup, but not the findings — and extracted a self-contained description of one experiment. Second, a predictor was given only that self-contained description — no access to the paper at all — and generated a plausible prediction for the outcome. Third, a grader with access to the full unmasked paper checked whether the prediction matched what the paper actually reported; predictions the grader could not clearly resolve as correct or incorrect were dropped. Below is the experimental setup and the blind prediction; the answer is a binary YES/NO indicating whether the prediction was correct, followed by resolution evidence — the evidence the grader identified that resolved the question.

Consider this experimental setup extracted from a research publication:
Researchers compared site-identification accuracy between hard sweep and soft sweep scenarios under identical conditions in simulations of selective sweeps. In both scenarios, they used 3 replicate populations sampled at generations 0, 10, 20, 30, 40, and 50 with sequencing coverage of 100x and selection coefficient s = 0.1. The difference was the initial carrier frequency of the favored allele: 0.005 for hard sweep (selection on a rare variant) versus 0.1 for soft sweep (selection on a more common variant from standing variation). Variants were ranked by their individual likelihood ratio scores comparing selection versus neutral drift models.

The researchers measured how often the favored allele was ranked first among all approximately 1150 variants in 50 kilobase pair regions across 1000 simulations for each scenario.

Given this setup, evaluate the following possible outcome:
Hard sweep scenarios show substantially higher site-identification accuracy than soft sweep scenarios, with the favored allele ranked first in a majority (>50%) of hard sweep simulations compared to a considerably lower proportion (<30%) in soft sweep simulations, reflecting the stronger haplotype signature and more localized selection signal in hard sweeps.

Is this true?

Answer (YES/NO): NO